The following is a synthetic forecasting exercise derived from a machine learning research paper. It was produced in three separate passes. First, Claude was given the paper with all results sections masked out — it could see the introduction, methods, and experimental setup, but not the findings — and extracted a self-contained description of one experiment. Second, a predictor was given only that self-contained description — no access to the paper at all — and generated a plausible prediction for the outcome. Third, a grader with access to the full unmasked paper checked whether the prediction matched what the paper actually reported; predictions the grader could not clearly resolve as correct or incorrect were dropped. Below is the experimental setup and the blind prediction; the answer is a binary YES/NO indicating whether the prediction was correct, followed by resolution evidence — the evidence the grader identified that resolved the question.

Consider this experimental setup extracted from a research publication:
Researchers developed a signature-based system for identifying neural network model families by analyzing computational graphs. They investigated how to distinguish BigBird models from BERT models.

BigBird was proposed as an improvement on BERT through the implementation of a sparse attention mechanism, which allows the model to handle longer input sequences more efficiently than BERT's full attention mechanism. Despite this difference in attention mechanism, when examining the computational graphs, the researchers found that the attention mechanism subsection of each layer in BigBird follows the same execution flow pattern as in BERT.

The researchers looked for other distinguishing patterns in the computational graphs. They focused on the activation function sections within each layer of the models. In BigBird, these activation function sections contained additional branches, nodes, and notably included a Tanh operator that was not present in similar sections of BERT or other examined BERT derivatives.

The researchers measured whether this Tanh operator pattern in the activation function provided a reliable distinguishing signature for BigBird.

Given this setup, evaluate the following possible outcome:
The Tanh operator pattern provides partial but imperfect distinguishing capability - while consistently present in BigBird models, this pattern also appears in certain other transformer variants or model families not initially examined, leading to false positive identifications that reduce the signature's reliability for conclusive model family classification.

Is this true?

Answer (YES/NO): NO